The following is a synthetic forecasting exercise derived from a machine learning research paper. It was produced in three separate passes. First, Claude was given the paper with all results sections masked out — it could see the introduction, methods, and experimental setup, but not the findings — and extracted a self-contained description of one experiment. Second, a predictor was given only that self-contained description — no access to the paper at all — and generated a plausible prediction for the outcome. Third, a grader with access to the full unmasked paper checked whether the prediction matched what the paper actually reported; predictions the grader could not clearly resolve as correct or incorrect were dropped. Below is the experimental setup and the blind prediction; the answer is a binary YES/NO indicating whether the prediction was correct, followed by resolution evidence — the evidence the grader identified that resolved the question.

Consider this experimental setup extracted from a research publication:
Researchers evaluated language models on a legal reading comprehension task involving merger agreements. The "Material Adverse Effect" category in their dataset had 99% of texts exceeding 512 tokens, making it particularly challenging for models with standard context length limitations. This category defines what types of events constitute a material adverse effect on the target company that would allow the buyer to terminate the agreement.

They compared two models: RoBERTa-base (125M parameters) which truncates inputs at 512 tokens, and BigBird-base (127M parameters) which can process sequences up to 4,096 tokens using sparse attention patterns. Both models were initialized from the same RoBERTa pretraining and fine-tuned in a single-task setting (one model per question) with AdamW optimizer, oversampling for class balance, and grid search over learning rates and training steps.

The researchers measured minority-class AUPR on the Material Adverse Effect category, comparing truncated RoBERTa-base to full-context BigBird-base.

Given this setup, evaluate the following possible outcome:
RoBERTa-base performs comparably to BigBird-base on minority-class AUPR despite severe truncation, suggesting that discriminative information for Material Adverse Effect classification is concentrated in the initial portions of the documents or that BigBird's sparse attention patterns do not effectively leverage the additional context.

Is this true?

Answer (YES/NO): NO